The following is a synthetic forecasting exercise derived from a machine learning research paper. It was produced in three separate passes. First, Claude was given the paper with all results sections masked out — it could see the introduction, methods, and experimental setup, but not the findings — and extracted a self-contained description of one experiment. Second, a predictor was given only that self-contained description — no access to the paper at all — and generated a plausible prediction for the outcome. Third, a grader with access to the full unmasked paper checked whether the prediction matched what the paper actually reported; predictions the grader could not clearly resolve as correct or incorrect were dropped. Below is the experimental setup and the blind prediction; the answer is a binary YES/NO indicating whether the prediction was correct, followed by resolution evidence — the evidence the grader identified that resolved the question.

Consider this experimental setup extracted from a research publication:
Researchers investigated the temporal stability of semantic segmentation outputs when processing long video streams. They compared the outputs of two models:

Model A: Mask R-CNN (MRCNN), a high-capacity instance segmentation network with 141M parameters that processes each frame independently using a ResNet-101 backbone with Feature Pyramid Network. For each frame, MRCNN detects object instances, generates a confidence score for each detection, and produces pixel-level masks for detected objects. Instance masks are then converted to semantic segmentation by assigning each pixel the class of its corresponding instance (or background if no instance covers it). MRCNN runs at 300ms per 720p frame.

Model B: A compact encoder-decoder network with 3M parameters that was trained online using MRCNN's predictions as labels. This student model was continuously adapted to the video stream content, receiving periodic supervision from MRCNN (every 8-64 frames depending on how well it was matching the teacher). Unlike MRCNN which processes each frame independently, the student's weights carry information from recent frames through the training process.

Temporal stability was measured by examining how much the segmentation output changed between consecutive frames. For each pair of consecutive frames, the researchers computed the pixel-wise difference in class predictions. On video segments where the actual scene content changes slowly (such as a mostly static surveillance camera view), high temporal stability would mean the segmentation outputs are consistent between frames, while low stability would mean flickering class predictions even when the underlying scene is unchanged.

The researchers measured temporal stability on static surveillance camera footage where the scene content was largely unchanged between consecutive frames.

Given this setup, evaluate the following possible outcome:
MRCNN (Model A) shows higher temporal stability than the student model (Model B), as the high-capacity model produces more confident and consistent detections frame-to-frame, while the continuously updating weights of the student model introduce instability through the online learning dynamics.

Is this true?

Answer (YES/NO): NO